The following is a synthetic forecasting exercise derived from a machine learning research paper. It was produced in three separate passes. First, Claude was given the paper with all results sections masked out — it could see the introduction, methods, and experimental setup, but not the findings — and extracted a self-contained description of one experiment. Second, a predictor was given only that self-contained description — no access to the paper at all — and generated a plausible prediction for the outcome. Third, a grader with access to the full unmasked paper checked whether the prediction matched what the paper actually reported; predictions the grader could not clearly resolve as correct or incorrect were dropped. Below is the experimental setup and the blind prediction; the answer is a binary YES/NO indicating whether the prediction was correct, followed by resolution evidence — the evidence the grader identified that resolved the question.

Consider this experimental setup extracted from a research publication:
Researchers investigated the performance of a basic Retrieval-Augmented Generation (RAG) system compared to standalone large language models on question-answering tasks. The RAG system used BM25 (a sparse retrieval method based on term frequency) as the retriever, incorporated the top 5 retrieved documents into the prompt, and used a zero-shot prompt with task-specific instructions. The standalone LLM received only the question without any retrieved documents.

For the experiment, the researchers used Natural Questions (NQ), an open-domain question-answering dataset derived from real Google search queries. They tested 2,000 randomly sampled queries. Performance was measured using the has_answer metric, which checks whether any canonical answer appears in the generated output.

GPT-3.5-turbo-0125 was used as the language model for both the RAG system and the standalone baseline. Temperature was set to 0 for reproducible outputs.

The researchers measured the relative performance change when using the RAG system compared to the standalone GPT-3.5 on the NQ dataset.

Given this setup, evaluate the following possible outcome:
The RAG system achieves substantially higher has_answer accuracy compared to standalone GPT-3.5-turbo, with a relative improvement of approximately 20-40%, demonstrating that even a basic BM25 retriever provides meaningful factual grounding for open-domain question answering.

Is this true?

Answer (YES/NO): NO